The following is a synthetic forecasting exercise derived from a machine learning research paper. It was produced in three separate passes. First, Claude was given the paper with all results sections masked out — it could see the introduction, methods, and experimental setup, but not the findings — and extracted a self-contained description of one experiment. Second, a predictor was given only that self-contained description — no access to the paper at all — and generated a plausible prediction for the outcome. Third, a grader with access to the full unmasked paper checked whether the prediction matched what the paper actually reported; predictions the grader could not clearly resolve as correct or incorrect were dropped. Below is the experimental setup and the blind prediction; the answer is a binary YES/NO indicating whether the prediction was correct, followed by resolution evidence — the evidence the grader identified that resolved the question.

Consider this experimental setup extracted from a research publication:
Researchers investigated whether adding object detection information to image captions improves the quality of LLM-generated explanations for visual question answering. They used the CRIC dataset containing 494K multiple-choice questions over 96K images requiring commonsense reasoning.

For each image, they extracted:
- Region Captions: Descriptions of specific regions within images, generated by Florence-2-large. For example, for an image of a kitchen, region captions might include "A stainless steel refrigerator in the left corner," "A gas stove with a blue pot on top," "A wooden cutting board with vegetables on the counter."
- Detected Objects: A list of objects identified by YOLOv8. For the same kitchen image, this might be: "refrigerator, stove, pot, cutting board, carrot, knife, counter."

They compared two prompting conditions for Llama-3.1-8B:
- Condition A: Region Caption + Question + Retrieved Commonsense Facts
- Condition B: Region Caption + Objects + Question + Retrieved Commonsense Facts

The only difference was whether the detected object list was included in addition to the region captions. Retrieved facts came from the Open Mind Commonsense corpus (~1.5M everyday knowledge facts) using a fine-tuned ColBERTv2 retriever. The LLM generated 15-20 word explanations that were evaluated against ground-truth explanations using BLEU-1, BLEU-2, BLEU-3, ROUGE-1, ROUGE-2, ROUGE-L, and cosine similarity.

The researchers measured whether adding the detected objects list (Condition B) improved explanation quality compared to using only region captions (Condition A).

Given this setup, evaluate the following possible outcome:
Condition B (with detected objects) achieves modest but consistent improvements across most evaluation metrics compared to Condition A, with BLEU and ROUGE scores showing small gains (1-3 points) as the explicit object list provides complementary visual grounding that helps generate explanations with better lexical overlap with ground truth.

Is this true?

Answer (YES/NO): NO